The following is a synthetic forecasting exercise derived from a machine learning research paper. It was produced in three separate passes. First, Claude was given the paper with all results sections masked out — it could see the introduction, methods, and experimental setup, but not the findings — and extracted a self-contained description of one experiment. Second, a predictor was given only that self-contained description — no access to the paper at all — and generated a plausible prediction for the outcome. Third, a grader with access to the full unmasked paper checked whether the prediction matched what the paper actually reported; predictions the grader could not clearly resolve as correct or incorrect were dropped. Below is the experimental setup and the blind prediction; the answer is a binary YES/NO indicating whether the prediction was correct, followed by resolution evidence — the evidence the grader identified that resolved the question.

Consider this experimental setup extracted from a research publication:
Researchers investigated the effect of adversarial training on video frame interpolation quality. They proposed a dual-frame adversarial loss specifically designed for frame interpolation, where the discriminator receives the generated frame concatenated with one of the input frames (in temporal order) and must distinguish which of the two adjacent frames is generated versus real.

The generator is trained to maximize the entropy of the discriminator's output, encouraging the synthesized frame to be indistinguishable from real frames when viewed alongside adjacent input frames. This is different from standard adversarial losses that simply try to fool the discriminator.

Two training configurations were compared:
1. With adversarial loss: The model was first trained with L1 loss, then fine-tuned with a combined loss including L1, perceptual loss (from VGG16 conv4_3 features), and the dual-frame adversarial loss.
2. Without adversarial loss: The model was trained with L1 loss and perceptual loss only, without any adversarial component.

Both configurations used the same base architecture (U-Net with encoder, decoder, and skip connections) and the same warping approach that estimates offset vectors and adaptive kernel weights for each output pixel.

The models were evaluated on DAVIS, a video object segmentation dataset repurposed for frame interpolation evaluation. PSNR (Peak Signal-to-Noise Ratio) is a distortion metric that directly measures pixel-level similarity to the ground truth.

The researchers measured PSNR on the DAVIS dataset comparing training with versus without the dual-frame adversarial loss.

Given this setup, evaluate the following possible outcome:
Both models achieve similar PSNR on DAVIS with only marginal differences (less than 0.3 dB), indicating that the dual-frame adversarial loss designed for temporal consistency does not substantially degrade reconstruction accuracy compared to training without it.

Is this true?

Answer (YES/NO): YES